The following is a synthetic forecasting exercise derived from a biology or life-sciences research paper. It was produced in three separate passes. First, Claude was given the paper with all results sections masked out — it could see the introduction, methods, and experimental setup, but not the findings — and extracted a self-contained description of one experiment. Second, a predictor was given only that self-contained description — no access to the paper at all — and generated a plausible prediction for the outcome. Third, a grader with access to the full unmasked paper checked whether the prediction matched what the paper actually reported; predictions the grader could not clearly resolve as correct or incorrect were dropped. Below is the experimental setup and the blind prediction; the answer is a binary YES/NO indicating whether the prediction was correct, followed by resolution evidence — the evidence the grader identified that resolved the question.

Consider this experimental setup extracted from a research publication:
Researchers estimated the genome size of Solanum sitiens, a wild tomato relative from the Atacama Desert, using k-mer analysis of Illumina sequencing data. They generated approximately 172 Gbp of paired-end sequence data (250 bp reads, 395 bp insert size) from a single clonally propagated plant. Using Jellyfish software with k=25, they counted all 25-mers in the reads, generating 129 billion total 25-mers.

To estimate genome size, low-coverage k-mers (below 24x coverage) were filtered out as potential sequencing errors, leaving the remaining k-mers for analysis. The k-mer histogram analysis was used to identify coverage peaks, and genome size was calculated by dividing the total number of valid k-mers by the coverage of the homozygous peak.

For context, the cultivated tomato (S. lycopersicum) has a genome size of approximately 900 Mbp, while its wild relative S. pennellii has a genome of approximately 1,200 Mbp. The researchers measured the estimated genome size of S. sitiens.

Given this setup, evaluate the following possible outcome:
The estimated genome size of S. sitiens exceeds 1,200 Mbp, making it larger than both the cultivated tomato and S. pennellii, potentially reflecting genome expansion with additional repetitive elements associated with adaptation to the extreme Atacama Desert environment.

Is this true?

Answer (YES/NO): NO